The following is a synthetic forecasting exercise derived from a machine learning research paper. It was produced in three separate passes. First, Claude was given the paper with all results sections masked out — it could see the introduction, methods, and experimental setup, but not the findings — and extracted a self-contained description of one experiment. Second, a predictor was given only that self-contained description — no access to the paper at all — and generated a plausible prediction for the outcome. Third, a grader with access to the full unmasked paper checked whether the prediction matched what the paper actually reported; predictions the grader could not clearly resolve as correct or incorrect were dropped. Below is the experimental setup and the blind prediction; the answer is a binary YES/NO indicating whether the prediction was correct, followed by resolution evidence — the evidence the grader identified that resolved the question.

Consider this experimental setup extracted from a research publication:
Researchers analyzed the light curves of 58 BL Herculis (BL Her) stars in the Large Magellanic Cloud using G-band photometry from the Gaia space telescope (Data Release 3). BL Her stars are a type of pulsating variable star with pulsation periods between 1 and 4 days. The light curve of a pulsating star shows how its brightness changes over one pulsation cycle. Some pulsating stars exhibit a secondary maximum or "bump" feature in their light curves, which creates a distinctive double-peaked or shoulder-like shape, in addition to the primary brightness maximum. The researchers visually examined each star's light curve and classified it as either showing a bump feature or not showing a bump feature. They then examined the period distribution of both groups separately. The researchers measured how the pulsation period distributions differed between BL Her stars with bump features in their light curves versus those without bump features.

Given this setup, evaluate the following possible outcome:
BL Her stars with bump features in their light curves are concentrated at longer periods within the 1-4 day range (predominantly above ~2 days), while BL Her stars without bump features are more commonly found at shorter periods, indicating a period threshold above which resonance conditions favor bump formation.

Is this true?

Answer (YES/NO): NO